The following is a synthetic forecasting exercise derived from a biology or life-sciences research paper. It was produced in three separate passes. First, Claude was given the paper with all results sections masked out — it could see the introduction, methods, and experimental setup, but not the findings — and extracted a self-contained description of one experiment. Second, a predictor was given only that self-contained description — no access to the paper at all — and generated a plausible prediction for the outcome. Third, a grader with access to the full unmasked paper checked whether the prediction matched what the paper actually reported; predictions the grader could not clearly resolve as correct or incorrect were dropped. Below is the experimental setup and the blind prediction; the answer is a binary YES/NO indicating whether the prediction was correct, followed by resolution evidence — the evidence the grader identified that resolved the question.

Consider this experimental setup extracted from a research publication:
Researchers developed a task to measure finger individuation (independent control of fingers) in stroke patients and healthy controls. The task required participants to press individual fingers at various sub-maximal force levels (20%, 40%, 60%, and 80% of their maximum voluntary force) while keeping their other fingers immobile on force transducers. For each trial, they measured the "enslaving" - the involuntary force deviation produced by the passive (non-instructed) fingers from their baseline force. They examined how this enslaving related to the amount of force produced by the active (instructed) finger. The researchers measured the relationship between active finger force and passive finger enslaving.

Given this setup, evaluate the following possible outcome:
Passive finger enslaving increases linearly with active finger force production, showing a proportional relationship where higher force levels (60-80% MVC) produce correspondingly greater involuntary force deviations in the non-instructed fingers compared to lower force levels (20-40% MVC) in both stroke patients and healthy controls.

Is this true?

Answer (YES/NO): YES